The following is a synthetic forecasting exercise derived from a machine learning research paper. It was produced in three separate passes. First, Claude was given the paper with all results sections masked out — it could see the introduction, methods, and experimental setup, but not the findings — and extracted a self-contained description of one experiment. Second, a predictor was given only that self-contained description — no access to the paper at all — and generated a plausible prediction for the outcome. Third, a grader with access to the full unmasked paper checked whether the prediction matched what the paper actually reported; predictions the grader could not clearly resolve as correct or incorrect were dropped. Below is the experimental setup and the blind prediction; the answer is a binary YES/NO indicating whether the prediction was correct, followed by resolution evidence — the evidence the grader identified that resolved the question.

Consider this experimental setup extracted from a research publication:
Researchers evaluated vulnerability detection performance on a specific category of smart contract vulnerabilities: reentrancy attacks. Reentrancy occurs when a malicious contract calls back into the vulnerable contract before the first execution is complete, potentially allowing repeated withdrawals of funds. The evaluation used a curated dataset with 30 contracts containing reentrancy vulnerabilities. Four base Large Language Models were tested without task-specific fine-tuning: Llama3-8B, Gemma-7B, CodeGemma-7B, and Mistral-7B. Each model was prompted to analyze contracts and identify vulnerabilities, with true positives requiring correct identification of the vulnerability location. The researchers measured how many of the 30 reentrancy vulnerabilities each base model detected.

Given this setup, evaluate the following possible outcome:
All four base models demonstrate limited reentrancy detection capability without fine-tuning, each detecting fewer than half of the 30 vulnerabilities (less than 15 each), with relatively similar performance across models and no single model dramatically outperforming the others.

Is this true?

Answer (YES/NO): NO